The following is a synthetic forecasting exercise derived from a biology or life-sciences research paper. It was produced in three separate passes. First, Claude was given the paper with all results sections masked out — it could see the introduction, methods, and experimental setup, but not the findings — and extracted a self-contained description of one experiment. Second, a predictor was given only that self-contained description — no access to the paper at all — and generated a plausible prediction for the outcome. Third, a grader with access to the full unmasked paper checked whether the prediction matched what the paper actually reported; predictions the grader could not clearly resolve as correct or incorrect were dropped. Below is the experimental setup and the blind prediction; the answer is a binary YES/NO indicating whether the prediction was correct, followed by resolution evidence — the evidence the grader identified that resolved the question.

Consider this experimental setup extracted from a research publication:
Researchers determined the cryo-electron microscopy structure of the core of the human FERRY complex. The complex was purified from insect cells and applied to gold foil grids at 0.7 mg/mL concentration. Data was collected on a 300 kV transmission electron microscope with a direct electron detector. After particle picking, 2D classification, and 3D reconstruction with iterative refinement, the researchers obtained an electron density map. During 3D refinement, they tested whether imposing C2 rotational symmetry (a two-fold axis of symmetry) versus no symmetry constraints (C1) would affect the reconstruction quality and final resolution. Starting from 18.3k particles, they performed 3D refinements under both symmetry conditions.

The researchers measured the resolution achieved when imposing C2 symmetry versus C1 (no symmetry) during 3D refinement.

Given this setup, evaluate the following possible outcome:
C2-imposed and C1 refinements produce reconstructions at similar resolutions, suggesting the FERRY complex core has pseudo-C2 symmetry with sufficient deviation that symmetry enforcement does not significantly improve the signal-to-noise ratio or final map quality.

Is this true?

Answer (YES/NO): NO